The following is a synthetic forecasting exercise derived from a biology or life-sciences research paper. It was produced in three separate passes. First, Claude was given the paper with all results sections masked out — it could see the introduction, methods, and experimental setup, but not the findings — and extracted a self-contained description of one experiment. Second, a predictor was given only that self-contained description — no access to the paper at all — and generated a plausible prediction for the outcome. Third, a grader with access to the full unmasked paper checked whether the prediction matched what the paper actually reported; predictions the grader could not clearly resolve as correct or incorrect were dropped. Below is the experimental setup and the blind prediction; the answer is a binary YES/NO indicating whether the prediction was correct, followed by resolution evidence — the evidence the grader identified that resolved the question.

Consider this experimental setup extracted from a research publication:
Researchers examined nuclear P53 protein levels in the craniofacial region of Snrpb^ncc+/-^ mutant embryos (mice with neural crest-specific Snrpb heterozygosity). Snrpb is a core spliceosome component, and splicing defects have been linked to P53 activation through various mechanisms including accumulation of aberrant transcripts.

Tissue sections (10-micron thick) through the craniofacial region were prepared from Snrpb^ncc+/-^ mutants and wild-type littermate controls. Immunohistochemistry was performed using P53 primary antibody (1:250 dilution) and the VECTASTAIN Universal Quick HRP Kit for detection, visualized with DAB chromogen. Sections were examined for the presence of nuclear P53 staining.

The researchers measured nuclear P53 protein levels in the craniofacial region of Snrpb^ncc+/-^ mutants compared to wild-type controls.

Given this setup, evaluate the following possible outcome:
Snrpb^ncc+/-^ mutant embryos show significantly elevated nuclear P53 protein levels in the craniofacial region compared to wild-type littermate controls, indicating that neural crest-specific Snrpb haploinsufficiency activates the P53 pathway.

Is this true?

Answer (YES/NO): YES